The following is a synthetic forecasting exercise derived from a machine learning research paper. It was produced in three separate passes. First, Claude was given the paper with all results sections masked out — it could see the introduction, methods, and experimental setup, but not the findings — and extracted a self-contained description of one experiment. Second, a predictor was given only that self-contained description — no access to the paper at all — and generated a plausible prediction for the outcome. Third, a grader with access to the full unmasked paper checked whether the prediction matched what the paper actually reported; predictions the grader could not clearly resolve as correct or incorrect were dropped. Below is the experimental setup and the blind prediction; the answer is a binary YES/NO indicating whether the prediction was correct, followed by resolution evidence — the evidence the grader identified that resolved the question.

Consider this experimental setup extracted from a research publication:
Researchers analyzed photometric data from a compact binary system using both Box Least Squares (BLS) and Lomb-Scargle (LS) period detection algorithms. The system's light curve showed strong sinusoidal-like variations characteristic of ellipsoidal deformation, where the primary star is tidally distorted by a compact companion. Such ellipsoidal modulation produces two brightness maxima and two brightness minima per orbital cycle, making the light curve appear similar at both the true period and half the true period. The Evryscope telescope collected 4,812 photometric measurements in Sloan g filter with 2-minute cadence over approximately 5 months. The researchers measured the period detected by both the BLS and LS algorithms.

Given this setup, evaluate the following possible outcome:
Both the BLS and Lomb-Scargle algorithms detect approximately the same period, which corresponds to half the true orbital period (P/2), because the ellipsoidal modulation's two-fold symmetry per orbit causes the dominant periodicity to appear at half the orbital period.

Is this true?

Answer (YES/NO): YES